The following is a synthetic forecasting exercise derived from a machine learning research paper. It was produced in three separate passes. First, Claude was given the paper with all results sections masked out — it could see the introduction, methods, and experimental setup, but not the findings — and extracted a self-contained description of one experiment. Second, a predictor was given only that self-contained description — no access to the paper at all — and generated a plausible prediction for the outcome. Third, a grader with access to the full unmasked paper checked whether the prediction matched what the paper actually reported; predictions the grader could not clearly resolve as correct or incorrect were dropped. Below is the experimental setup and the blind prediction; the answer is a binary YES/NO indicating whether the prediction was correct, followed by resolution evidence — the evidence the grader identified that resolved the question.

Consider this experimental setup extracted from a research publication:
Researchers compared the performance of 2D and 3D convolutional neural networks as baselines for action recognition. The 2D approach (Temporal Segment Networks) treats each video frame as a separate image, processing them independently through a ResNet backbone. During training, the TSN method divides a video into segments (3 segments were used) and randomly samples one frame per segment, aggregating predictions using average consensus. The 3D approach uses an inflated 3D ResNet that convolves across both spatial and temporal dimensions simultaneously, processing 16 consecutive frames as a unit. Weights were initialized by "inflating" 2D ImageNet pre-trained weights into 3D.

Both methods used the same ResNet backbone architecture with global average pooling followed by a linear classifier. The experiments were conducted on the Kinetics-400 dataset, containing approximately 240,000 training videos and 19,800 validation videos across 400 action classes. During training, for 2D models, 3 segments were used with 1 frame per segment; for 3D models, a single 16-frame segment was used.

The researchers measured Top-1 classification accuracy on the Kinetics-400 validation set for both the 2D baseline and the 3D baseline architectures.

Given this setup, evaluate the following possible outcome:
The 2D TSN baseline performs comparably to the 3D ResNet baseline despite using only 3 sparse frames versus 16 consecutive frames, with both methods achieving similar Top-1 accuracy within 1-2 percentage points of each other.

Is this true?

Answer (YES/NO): NO